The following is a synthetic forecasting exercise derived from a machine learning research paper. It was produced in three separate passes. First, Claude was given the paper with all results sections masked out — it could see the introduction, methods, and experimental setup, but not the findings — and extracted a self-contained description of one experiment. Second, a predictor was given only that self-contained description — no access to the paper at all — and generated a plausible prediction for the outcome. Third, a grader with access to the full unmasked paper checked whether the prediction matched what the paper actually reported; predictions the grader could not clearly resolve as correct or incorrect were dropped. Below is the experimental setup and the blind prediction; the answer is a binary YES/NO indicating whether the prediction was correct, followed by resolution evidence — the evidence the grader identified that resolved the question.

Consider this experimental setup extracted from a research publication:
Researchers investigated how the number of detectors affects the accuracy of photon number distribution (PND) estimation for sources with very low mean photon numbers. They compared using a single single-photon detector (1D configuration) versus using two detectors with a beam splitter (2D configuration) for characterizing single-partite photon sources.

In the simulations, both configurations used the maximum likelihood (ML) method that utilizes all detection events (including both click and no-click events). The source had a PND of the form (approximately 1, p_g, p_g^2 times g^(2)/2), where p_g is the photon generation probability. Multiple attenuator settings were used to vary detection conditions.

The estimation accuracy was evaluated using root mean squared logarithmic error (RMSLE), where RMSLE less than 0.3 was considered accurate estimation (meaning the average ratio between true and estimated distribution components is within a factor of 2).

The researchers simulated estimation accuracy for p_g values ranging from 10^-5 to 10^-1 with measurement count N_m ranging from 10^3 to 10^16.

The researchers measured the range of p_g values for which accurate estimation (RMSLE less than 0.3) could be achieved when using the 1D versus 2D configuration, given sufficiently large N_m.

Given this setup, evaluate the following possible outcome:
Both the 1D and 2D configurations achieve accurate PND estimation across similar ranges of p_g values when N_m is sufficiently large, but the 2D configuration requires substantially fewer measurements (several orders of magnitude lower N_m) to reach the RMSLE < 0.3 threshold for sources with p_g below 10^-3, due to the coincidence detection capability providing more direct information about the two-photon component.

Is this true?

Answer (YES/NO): NO